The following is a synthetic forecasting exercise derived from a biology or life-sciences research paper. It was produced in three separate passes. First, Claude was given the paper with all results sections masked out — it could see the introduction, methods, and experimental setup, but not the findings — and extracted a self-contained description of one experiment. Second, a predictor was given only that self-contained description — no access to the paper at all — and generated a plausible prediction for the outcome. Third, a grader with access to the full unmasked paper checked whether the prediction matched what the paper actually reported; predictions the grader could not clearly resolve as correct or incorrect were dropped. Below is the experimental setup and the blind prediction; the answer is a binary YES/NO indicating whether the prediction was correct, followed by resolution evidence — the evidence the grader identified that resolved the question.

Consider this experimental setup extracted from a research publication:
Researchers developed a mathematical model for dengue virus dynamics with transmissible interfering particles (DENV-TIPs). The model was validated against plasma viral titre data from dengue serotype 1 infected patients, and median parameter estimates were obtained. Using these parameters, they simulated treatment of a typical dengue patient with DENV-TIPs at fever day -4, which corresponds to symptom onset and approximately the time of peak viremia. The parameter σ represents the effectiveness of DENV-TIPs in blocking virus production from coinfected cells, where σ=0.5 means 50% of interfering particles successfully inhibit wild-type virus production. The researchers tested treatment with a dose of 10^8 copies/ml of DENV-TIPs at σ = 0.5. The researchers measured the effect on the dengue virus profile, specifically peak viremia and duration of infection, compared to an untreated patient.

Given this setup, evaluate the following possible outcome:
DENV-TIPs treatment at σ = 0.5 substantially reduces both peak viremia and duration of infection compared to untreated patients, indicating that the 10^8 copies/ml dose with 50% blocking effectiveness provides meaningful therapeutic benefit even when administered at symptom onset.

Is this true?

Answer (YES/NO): NO